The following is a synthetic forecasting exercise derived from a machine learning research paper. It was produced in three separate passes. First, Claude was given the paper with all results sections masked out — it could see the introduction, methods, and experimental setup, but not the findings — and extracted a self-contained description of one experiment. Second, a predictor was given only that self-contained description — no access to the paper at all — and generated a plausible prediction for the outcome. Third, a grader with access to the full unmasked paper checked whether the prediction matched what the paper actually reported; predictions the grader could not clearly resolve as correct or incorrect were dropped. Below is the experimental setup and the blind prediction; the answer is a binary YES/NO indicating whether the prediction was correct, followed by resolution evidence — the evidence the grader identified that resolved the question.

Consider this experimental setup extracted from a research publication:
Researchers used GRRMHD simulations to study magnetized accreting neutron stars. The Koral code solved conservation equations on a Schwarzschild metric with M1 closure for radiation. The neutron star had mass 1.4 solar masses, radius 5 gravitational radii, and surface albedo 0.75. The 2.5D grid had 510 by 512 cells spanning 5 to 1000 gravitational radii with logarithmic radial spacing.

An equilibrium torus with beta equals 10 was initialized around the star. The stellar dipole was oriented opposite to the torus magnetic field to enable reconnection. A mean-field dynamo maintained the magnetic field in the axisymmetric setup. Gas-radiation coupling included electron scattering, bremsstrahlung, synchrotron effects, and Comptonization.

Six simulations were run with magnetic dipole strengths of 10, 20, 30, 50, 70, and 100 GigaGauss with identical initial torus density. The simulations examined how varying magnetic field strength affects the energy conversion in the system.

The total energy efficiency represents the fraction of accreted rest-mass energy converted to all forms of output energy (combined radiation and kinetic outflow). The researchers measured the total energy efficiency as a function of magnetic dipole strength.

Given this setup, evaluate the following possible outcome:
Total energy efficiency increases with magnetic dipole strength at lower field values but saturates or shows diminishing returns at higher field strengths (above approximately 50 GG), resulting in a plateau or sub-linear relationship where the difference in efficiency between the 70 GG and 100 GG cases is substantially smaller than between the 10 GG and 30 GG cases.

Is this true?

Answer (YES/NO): NO